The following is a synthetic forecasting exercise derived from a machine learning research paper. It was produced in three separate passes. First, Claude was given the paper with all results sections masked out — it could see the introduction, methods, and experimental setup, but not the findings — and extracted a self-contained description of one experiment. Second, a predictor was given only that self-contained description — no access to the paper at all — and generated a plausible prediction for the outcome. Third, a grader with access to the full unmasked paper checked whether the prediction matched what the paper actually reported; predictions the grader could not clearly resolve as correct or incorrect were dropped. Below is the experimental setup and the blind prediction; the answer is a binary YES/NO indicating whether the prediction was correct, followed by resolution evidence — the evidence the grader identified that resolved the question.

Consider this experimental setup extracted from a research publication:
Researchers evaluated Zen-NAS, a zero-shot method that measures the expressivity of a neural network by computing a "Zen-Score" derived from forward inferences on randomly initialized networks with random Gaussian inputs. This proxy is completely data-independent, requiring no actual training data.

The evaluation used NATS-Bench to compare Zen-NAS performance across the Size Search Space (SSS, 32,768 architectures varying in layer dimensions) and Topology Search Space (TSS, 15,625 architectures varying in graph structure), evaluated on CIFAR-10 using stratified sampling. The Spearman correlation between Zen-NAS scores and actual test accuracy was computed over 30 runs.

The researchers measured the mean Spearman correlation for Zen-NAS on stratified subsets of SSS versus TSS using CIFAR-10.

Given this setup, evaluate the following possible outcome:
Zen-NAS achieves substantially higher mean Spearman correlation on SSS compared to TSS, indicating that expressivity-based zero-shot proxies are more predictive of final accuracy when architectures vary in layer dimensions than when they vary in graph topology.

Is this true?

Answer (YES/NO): YES